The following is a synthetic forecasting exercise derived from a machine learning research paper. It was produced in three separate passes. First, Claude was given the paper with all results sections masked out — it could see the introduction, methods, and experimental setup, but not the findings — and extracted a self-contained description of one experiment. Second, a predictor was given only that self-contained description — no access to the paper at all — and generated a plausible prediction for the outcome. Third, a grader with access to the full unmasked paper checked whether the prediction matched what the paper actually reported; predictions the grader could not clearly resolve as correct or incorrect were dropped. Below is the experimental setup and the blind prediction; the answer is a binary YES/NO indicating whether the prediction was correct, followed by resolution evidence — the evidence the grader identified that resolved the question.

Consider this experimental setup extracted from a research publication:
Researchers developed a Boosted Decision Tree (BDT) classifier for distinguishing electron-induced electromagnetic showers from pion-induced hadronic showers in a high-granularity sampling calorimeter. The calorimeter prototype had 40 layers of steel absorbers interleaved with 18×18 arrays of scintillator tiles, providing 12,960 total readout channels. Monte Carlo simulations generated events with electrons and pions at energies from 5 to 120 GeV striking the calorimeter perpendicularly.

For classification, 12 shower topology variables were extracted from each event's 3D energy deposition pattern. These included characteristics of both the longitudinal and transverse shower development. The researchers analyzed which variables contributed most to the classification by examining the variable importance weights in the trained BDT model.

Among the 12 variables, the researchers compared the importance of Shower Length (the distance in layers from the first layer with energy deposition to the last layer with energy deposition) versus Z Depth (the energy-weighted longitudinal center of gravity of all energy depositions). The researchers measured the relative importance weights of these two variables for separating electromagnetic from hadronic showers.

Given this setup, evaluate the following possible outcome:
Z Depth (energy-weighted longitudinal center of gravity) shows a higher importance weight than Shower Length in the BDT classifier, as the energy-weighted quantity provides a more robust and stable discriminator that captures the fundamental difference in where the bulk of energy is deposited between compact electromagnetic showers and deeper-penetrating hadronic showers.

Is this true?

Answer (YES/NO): YES